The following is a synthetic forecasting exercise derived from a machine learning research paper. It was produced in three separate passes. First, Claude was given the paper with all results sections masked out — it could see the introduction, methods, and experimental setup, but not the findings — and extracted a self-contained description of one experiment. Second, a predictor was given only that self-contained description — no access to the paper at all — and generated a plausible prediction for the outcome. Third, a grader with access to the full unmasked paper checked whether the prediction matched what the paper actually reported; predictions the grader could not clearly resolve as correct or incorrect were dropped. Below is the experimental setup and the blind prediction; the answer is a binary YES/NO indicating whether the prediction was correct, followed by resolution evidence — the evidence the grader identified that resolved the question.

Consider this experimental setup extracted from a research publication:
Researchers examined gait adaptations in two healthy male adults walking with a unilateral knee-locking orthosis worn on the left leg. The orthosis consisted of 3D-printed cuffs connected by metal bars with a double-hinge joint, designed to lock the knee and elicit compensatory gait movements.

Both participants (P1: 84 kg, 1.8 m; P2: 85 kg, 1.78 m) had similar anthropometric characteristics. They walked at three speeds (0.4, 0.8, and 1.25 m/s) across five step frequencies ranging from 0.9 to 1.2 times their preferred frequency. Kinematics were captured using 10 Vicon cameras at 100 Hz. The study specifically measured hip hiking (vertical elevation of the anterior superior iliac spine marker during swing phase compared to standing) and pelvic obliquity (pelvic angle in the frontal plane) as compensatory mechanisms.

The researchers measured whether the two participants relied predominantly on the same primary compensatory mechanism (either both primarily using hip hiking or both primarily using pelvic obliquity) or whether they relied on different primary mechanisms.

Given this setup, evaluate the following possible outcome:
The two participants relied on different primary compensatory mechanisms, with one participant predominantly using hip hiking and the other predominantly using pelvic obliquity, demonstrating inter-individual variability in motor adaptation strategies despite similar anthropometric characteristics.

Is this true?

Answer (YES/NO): NO